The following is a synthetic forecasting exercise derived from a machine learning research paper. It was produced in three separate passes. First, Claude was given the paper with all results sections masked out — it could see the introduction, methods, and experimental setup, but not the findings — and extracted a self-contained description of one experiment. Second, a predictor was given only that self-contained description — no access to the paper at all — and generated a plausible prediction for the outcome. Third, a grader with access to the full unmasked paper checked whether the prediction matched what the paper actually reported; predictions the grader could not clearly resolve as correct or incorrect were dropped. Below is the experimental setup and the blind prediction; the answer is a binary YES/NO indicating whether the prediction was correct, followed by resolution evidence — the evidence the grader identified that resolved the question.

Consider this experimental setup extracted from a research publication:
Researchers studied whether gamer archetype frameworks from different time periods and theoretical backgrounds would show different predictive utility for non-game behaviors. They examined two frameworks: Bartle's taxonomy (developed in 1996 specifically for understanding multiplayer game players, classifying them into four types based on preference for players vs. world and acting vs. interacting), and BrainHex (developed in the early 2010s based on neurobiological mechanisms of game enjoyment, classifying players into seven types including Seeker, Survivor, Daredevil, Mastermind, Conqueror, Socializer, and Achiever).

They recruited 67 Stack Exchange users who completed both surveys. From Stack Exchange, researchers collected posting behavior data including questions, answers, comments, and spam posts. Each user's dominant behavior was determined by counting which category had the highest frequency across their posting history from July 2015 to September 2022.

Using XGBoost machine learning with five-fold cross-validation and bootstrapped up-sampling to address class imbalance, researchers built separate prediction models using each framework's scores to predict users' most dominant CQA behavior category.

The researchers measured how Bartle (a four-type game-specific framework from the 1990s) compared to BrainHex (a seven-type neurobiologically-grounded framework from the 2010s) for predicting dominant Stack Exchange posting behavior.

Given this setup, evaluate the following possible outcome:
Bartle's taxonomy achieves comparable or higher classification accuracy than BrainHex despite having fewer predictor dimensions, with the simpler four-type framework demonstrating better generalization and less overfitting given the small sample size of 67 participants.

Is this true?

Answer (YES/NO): NO